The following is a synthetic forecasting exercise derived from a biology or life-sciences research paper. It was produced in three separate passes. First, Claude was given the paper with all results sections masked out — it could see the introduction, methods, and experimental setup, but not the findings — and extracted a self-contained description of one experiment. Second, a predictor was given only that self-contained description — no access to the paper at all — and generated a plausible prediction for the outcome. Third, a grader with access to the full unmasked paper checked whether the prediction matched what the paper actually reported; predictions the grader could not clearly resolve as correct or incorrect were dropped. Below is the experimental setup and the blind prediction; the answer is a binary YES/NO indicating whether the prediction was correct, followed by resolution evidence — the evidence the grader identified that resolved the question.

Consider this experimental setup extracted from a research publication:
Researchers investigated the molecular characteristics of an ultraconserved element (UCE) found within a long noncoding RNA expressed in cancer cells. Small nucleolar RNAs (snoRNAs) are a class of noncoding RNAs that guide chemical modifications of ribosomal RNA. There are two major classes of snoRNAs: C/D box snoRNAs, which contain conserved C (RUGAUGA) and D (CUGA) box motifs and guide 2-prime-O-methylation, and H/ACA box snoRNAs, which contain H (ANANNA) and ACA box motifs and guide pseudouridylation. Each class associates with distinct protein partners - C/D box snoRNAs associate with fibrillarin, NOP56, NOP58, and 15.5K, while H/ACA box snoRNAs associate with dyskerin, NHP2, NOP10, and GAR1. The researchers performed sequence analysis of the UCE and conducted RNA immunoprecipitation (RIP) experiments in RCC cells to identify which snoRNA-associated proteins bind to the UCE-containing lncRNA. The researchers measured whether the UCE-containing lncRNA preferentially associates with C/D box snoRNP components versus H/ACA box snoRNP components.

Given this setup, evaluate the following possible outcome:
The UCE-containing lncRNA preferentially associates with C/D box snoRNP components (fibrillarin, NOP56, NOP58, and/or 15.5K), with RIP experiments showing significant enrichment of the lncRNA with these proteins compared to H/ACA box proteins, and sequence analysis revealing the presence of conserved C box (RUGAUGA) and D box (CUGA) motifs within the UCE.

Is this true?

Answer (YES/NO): YES